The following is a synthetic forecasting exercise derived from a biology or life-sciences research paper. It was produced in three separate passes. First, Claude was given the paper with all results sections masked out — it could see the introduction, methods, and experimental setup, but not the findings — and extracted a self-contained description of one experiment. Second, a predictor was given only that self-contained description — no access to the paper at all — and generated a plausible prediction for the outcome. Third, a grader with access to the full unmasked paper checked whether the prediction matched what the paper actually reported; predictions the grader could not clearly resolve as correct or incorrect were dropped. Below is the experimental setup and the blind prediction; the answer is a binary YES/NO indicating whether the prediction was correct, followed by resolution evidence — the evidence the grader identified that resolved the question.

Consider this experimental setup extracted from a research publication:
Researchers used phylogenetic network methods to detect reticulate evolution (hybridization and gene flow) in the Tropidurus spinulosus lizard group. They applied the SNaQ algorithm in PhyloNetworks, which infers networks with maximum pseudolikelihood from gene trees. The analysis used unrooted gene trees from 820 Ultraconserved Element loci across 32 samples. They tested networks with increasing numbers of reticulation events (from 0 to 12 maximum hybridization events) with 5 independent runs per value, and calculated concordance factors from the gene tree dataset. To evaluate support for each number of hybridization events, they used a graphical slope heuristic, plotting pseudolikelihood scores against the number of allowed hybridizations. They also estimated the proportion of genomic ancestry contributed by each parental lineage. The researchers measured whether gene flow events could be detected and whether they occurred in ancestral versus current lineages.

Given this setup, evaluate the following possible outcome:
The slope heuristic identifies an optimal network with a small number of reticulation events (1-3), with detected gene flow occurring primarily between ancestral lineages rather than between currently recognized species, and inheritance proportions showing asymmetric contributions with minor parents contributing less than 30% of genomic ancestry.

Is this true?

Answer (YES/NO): NO